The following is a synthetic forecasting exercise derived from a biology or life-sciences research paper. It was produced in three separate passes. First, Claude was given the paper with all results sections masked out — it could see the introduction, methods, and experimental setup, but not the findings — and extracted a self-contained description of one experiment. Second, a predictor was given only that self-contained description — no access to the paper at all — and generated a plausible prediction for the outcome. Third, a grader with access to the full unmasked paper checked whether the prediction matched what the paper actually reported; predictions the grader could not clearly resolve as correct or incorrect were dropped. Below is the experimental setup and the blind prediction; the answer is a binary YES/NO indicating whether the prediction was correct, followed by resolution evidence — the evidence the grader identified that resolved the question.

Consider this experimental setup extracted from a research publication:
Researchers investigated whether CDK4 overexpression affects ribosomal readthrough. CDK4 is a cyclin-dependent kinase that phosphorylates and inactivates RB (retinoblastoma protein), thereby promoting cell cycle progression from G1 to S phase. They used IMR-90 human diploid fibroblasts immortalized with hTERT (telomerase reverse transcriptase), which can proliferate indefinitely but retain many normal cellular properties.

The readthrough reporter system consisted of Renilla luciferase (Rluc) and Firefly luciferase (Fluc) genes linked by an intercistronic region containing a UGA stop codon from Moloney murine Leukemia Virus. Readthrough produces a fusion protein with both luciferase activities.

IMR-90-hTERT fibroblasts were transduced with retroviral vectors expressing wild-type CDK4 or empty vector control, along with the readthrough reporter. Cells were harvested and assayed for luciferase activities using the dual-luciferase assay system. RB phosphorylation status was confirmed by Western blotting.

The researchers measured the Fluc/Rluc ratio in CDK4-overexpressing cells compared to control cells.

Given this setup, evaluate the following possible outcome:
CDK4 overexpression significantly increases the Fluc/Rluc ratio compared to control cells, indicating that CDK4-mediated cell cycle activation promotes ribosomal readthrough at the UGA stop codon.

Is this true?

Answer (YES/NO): YES